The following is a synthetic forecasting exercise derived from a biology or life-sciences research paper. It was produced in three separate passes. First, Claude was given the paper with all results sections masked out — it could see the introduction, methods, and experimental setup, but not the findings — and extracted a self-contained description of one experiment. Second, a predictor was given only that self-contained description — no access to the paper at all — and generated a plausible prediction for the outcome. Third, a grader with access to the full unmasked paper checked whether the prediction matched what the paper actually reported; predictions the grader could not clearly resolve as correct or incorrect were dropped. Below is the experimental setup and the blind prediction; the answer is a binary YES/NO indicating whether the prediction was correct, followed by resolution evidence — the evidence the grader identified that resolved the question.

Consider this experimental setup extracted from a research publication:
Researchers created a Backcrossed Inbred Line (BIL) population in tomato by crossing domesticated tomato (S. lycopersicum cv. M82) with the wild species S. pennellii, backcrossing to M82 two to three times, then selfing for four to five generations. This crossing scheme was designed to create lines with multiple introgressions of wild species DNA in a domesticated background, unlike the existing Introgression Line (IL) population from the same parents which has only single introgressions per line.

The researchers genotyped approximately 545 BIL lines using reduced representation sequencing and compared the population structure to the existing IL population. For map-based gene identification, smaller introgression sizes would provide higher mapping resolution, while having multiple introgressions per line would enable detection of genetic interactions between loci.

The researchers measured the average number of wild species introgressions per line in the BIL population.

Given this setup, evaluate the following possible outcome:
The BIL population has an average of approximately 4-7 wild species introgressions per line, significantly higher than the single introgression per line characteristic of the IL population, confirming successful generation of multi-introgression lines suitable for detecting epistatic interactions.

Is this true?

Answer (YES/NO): NO